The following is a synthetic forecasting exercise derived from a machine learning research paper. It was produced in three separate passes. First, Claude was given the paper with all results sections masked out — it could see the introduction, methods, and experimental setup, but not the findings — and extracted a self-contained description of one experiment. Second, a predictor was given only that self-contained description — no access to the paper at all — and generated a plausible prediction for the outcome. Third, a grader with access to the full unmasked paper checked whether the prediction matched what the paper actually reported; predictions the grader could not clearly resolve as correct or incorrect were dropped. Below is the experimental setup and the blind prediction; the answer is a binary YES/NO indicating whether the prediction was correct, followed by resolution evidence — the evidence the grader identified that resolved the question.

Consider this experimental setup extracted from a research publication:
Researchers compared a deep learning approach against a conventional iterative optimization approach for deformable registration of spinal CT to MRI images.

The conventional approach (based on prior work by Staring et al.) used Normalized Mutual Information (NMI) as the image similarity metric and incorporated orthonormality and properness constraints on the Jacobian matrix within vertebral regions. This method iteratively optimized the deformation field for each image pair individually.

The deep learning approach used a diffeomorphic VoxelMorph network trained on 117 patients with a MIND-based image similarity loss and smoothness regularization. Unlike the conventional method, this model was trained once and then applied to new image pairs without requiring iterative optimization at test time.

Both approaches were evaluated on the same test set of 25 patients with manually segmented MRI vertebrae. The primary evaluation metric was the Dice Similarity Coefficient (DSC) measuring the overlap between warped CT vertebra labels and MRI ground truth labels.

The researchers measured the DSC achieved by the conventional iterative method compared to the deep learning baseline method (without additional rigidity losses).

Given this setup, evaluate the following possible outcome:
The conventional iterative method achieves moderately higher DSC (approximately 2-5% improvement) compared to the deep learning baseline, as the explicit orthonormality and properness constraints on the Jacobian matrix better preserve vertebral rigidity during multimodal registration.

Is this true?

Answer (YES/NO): NO